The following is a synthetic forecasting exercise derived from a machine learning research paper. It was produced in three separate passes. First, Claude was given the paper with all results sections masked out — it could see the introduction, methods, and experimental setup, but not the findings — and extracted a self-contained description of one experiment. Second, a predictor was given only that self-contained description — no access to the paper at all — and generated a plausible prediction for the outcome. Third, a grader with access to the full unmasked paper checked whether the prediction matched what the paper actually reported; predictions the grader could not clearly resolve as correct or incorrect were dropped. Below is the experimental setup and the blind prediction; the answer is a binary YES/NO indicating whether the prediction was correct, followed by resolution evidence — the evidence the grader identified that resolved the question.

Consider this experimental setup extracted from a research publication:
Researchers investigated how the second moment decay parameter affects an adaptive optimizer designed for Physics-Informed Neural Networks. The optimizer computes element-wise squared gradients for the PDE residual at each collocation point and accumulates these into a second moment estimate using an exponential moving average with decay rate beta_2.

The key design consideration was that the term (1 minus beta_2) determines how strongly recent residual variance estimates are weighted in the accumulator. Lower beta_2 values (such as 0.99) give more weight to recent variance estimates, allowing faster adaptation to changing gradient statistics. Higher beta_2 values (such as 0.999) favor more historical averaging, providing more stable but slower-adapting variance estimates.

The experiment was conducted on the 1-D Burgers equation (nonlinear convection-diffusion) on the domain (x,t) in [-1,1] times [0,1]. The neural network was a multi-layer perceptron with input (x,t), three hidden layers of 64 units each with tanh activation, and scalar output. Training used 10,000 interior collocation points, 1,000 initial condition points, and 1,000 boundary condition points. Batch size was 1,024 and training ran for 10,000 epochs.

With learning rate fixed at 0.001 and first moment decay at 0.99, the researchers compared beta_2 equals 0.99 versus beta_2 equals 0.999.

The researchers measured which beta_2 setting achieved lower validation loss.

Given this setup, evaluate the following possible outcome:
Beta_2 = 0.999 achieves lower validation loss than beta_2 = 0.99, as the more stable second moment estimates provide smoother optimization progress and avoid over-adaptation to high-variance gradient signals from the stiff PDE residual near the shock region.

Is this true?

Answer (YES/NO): NO